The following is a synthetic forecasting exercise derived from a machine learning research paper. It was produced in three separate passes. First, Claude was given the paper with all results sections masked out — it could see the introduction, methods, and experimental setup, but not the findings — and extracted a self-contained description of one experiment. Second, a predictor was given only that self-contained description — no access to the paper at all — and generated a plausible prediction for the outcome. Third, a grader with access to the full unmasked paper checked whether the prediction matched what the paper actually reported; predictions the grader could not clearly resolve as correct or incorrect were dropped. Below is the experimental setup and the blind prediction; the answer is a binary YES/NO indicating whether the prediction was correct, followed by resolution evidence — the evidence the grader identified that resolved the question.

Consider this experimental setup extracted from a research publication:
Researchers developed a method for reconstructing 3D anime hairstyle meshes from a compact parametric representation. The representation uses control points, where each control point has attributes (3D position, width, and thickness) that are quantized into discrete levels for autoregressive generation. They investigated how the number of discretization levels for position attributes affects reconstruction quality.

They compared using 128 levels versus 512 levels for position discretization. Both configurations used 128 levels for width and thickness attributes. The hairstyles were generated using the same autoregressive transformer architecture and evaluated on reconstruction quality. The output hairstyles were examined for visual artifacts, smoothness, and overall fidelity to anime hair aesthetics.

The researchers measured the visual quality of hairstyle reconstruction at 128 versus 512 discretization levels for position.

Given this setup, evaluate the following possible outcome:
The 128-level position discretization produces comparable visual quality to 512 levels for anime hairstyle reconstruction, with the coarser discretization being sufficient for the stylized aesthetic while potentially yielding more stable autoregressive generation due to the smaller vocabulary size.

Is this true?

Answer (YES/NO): NO